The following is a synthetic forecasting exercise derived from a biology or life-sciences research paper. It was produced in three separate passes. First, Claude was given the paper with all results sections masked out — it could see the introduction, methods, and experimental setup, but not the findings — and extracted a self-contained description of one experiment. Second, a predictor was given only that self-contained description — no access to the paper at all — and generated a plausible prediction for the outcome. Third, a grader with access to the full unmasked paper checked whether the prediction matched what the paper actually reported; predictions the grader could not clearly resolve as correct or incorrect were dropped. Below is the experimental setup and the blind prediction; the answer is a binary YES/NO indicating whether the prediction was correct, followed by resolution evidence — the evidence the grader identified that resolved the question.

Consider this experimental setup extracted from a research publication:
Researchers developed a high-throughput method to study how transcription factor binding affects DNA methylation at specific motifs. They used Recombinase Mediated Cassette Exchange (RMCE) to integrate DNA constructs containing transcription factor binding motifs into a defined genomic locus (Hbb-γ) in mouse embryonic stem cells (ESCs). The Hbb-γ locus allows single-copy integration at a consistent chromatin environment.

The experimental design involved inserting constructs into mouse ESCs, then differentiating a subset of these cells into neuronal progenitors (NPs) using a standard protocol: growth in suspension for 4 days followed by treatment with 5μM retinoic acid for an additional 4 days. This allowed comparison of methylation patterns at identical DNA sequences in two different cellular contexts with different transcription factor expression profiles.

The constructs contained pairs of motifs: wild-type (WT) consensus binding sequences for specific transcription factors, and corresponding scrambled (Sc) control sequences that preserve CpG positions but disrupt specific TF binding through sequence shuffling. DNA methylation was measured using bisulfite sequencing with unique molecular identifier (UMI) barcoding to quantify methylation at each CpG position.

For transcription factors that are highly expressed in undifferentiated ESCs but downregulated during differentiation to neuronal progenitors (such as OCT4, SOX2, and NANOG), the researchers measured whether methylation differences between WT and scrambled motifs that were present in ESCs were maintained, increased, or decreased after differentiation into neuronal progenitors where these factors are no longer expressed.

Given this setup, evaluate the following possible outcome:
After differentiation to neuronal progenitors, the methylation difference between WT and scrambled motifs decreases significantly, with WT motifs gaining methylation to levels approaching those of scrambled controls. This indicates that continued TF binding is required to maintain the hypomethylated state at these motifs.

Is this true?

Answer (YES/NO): YES